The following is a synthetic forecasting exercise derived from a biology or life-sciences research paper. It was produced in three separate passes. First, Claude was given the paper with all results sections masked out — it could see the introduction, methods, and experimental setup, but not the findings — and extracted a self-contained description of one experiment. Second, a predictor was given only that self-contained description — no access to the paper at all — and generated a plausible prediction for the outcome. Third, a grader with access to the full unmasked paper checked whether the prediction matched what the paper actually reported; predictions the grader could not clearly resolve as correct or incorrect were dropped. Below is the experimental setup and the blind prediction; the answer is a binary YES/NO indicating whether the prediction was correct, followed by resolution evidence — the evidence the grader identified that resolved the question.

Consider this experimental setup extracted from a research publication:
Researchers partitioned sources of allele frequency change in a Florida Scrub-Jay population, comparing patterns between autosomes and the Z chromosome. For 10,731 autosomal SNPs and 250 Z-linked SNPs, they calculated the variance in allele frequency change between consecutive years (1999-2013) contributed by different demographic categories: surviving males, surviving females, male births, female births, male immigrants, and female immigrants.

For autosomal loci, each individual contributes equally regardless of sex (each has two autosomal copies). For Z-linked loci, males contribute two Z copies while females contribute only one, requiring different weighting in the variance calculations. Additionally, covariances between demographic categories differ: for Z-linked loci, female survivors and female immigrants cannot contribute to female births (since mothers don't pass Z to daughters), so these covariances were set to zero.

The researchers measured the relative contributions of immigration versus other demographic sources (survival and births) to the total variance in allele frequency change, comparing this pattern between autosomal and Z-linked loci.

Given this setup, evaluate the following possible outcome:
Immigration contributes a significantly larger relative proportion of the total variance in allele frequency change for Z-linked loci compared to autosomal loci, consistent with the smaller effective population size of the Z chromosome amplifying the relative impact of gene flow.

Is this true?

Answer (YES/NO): NO